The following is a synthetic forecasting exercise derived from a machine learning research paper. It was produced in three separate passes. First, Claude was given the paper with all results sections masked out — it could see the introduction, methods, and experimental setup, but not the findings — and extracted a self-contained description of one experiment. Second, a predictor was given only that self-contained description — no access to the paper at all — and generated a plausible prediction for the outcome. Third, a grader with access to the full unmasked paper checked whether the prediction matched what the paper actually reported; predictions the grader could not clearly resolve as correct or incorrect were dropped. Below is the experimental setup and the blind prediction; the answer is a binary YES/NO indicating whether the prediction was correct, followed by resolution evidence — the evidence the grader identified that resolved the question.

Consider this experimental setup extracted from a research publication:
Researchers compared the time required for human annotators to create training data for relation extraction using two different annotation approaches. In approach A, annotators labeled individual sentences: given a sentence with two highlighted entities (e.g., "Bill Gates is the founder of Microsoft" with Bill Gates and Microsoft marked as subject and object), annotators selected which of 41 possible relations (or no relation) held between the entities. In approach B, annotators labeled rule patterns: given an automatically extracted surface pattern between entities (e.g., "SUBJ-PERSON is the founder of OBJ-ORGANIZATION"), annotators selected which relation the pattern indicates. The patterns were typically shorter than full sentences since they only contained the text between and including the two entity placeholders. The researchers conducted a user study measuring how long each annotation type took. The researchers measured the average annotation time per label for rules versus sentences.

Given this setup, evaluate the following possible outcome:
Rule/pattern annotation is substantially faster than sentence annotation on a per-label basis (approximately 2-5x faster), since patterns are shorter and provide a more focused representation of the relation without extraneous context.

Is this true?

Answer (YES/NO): NO